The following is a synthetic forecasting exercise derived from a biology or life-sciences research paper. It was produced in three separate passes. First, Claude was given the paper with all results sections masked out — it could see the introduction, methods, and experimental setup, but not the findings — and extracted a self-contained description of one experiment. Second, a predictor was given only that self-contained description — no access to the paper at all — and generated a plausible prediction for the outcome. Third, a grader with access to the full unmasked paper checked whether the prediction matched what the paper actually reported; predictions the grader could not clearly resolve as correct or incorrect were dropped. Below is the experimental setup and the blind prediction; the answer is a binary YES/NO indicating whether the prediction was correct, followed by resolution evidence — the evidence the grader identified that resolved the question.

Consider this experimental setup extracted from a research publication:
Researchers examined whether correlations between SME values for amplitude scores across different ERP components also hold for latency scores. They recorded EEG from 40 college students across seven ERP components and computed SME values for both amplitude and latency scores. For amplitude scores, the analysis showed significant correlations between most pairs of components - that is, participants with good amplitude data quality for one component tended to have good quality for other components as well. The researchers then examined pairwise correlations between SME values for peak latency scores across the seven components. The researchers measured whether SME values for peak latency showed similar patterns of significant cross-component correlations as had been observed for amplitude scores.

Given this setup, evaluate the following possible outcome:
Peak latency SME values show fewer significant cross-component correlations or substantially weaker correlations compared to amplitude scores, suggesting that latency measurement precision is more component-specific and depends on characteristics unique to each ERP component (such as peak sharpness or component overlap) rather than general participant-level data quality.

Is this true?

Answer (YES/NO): YES